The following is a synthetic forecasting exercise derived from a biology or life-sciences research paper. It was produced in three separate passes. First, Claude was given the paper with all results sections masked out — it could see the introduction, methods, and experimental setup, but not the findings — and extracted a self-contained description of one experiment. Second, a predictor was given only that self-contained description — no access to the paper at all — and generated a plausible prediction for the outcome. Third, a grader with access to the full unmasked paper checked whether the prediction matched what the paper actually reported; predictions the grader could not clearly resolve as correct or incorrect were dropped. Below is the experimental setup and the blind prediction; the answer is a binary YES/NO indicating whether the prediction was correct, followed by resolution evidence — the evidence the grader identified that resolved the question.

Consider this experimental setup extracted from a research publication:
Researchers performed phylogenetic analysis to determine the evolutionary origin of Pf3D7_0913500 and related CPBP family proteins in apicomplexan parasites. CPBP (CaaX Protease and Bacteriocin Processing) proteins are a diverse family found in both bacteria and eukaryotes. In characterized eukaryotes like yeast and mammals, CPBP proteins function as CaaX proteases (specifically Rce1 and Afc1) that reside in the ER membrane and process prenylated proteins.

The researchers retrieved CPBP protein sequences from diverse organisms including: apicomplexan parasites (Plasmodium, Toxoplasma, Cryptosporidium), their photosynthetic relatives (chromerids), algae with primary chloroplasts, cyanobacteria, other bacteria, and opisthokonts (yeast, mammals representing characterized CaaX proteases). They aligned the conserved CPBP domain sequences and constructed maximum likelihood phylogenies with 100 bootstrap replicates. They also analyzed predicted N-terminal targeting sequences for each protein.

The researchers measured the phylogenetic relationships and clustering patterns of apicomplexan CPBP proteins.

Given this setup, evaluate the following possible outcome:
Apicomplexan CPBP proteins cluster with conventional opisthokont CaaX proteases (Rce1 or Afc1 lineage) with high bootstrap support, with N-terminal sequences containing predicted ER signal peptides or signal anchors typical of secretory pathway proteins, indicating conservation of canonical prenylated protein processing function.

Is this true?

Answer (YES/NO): NO